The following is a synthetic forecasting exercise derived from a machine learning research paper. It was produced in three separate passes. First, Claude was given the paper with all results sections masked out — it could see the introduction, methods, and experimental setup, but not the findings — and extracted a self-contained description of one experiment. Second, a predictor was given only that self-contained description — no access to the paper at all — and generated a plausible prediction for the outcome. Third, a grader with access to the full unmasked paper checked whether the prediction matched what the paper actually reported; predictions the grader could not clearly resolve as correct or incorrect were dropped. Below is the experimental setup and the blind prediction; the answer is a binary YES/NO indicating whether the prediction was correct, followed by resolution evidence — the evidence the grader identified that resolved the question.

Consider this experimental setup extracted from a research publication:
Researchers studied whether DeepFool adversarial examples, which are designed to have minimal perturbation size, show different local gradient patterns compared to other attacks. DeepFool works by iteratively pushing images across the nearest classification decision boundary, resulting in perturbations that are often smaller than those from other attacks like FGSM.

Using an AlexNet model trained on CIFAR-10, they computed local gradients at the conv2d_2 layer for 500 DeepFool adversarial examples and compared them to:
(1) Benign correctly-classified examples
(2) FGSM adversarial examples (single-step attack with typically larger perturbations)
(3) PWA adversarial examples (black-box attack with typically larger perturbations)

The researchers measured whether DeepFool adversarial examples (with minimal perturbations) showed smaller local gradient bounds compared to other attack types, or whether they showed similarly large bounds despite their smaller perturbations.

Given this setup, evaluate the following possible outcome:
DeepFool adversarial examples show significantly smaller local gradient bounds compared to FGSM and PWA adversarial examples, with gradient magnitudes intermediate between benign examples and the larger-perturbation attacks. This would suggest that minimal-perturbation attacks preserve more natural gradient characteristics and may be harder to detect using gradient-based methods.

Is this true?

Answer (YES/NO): NO